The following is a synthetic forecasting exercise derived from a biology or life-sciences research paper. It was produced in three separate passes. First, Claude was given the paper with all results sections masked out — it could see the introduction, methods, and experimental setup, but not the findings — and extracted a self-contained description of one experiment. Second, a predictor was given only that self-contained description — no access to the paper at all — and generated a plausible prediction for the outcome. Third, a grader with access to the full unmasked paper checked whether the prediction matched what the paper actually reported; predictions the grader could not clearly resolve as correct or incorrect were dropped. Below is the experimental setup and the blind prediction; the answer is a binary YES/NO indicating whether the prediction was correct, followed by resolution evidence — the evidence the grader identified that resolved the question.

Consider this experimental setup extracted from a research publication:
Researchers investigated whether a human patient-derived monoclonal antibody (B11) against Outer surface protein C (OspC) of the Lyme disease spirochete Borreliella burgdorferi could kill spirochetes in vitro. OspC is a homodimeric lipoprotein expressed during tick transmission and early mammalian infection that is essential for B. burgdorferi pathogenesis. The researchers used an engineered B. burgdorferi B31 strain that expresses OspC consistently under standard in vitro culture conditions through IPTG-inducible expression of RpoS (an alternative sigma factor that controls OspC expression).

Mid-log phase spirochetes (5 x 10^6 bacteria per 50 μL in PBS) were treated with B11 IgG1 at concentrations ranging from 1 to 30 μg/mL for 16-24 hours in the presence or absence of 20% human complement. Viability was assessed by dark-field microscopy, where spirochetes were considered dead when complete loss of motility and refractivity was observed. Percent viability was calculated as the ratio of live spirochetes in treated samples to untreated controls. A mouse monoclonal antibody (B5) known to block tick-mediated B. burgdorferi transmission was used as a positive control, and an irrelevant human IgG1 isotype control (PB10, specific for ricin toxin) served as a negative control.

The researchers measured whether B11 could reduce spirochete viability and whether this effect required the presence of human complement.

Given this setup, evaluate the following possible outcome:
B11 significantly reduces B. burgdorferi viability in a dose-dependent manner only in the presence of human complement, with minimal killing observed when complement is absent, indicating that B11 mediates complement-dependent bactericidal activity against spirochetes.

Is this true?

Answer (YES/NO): YES